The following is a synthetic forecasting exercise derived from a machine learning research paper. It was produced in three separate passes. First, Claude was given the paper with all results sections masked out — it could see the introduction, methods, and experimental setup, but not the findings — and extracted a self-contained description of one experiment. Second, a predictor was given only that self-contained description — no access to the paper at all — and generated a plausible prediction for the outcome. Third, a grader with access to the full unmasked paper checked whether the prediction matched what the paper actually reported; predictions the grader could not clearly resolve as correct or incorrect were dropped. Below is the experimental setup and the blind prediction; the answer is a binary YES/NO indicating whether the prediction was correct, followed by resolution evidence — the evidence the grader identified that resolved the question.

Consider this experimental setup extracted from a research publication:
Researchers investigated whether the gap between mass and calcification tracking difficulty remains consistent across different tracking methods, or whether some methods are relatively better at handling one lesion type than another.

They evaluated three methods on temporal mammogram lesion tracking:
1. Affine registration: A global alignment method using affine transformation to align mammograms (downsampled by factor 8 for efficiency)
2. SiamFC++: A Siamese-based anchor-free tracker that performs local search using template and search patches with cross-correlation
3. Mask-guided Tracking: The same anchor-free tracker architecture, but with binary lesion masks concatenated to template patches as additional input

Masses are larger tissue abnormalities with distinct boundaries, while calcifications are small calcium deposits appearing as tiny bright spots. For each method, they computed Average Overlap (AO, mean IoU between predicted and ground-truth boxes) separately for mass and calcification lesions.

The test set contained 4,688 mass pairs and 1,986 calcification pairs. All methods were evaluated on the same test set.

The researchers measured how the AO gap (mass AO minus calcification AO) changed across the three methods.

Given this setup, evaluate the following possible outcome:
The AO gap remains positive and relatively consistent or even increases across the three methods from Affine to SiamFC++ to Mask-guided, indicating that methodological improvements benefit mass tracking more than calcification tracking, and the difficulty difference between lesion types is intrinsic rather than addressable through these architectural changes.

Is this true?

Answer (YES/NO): NO